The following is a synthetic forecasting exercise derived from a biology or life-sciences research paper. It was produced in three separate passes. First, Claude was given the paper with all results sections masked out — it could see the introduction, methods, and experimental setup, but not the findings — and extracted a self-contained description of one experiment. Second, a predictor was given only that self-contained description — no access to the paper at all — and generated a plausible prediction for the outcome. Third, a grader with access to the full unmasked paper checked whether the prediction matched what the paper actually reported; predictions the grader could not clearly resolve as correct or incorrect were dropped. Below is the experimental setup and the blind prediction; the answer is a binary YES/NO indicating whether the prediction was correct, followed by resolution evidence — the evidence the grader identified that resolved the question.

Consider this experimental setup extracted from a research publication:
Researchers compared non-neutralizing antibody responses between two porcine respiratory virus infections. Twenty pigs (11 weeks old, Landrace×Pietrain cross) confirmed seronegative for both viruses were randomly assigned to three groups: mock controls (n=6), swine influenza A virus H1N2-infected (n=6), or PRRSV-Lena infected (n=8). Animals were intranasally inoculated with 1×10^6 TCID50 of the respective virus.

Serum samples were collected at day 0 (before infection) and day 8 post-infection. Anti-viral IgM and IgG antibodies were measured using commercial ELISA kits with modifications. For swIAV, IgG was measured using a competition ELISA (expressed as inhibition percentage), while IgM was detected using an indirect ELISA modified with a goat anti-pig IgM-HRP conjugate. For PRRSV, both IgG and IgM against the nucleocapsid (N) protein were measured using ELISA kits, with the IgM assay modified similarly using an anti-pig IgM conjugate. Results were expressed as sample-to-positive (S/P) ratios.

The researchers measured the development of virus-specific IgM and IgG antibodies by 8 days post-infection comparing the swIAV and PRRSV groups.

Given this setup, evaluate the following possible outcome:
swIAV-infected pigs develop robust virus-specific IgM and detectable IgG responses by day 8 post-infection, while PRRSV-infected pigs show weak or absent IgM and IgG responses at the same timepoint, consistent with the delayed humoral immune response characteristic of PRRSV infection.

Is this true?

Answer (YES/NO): NO